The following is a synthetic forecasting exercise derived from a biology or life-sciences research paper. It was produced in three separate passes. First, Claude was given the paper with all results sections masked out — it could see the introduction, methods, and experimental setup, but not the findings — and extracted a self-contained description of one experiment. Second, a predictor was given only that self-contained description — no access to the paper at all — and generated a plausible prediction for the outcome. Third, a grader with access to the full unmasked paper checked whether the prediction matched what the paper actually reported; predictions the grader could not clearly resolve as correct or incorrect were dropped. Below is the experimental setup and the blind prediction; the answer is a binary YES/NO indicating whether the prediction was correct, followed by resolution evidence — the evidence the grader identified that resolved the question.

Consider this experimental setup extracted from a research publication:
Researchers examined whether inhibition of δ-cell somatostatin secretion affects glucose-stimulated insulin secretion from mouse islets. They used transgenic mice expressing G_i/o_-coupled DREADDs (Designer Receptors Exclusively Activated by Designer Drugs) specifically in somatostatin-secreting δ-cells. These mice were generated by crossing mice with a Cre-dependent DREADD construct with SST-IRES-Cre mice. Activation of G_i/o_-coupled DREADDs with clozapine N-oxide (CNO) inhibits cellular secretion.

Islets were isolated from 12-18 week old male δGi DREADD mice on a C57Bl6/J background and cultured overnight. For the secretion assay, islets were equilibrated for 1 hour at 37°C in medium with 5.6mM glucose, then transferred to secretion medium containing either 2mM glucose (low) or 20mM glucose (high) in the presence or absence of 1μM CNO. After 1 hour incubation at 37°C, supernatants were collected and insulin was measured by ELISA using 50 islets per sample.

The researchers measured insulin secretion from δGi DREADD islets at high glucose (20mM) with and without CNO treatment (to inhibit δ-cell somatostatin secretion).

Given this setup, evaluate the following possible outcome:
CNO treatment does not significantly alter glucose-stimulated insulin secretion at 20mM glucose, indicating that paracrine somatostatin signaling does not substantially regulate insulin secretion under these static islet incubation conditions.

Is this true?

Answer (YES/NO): NO